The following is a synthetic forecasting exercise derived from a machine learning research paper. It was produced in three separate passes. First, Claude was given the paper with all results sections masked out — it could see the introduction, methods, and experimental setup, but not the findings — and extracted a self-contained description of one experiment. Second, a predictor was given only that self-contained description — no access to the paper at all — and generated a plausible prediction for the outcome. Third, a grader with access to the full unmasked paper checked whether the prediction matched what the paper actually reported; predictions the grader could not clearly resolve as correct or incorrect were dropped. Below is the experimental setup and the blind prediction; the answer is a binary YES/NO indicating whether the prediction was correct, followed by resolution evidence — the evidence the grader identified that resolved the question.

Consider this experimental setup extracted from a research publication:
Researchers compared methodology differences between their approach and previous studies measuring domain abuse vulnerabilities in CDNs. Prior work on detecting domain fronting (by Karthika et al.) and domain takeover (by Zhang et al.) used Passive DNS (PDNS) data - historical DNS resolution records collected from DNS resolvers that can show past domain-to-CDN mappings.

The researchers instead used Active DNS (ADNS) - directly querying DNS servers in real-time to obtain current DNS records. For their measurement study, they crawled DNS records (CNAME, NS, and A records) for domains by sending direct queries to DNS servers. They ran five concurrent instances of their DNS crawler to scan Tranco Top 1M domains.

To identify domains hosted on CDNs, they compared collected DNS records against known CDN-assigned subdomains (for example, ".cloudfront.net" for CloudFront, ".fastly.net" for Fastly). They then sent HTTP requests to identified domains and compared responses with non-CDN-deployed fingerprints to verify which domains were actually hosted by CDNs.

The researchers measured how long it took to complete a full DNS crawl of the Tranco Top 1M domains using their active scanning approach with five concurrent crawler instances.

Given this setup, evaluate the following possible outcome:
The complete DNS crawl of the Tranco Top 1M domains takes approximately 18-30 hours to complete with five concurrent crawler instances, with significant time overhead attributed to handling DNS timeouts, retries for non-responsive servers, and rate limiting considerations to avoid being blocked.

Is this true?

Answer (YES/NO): YES